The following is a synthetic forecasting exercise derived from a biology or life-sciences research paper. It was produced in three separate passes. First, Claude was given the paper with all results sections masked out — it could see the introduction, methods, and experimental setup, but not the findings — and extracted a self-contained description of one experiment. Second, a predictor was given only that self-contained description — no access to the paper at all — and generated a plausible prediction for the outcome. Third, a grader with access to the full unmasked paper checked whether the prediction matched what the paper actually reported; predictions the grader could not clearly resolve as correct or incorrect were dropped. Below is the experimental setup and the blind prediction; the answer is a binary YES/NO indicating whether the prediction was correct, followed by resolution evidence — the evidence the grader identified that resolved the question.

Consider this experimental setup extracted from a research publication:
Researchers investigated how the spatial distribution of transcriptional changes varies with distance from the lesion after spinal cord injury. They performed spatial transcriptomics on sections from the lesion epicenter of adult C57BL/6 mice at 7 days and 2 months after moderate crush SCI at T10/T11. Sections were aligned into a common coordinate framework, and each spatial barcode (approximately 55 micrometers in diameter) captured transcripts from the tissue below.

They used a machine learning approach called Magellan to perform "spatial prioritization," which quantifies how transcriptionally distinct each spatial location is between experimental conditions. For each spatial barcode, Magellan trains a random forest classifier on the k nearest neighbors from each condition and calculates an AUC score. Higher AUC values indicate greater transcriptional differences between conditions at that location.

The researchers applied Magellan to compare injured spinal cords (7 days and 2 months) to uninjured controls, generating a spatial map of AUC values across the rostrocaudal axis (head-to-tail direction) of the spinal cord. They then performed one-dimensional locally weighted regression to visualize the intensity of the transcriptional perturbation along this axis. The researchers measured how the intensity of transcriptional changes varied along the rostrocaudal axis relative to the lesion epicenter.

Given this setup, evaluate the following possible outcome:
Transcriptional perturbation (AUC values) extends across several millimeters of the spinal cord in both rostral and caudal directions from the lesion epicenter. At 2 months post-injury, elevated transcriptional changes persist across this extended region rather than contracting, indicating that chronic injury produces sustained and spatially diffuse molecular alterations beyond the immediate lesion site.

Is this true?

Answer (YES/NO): NO